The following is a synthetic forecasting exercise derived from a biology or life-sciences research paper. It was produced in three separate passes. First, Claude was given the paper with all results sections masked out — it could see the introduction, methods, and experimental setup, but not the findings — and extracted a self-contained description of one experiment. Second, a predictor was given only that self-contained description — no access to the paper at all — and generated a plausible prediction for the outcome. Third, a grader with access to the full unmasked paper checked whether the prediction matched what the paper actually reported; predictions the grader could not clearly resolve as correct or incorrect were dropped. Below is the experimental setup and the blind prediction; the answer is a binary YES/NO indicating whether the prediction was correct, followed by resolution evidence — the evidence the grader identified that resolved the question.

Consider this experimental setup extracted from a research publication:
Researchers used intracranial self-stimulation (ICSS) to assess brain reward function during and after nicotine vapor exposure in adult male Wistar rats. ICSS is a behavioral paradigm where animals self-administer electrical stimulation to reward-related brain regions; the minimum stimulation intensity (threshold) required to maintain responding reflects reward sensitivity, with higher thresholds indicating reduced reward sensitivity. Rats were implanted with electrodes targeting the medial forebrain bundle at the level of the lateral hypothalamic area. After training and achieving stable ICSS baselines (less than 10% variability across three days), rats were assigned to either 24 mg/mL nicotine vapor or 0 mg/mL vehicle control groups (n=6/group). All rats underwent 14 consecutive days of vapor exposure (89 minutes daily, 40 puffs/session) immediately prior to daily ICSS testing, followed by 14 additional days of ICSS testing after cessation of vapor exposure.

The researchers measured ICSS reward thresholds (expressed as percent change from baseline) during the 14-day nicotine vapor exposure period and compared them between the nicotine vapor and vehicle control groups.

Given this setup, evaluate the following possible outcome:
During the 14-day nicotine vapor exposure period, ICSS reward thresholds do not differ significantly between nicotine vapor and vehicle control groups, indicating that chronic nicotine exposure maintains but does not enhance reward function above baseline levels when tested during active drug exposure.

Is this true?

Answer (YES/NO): YES